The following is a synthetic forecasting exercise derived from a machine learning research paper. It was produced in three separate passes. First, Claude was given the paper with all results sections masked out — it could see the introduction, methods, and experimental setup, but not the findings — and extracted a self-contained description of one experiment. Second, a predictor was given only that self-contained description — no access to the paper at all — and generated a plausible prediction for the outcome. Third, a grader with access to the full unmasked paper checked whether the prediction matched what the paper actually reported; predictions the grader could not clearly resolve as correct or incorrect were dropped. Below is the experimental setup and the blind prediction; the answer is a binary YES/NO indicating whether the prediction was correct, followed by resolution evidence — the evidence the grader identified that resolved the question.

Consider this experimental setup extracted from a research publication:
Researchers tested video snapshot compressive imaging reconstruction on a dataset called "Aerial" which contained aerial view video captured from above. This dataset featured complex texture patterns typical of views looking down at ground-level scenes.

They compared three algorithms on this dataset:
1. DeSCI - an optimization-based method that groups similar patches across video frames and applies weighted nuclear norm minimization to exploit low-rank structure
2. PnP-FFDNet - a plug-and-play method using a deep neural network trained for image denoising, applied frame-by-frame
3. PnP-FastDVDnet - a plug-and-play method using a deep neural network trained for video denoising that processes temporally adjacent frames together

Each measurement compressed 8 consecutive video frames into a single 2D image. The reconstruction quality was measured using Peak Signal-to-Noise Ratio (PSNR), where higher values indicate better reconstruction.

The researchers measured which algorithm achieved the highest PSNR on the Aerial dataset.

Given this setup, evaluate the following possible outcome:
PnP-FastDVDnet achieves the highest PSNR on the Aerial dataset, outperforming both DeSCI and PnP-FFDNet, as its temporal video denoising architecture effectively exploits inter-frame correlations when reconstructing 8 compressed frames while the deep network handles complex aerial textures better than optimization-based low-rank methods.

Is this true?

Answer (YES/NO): YES